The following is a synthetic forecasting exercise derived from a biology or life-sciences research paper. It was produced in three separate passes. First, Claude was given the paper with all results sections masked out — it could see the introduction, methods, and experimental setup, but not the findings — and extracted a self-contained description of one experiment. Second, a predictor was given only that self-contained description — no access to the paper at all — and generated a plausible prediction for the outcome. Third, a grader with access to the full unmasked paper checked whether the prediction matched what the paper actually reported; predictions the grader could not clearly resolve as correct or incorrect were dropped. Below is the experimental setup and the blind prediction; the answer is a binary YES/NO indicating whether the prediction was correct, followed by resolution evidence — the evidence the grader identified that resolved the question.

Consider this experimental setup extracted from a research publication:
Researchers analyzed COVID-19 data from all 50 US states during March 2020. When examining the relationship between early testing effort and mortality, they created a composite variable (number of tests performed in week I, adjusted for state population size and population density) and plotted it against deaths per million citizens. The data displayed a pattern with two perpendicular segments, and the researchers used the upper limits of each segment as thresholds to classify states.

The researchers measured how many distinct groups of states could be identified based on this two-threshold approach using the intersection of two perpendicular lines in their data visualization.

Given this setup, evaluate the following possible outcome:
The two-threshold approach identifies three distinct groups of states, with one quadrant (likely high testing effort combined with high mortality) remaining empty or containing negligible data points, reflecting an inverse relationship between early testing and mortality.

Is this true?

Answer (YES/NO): YES